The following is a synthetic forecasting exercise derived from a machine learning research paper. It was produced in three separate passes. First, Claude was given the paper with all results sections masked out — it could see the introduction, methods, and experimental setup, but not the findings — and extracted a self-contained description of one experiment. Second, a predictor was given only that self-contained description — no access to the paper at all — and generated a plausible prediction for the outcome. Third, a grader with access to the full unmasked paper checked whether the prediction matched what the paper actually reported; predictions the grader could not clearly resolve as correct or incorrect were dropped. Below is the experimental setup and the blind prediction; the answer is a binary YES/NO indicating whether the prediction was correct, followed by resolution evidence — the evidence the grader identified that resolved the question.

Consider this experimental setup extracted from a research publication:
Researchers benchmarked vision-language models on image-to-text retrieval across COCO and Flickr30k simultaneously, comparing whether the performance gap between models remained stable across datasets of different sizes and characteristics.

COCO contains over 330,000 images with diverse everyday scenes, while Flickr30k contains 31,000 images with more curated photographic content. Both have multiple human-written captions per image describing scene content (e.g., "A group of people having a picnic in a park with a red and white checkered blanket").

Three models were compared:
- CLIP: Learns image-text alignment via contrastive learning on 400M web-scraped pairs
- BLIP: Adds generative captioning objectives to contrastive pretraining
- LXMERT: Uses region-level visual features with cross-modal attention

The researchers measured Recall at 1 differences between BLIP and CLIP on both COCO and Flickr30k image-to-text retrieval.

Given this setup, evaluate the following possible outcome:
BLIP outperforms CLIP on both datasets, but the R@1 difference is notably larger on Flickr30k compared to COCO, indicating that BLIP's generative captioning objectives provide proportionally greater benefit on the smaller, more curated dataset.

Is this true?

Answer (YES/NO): NO